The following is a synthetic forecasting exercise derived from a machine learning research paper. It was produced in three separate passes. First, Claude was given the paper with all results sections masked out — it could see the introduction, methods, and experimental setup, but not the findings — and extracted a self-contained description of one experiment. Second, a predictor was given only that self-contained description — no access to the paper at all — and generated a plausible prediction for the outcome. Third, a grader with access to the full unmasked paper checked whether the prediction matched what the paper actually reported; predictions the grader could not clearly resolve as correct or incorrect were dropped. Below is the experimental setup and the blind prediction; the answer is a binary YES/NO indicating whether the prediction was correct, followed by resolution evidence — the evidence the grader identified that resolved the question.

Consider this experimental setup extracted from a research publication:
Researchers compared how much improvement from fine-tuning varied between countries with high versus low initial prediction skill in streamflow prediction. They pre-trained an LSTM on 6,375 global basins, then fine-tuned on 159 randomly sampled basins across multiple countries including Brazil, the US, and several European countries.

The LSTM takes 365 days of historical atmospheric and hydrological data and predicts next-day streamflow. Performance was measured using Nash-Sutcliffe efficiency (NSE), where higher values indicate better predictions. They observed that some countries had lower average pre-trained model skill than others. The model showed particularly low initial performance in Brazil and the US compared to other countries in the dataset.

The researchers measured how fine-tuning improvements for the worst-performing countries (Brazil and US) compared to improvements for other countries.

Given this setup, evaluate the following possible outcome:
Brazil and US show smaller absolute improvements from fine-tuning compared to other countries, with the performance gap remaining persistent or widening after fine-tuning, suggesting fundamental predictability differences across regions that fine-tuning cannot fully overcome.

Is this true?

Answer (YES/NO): NO